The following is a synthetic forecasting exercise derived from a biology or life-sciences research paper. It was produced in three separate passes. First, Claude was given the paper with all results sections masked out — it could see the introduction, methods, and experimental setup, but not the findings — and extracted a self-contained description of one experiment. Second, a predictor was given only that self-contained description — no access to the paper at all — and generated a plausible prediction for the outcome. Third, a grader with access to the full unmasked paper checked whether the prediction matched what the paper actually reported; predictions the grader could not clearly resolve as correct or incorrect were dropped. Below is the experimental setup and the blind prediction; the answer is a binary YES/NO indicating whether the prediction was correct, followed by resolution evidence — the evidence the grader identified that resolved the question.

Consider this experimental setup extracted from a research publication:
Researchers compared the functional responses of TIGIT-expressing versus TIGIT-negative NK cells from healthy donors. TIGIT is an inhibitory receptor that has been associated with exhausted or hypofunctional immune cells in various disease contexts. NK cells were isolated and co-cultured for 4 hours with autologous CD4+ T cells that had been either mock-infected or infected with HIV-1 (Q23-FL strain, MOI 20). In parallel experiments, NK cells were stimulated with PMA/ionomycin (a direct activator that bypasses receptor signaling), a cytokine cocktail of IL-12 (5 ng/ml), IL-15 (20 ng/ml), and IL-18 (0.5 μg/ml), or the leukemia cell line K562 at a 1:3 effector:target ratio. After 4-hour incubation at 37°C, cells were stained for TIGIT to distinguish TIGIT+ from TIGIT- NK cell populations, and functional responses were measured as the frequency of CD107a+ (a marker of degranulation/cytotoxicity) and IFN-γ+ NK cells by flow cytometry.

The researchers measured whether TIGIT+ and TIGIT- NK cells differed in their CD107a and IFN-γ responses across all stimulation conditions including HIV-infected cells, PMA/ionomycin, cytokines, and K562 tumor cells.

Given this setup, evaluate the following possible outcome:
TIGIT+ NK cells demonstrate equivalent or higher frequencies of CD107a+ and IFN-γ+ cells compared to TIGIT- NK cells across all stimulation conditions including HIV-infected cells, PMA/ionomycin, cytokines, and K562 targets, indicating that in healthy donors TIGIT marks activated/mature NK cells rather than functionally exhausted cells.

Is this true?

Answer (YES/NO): YES